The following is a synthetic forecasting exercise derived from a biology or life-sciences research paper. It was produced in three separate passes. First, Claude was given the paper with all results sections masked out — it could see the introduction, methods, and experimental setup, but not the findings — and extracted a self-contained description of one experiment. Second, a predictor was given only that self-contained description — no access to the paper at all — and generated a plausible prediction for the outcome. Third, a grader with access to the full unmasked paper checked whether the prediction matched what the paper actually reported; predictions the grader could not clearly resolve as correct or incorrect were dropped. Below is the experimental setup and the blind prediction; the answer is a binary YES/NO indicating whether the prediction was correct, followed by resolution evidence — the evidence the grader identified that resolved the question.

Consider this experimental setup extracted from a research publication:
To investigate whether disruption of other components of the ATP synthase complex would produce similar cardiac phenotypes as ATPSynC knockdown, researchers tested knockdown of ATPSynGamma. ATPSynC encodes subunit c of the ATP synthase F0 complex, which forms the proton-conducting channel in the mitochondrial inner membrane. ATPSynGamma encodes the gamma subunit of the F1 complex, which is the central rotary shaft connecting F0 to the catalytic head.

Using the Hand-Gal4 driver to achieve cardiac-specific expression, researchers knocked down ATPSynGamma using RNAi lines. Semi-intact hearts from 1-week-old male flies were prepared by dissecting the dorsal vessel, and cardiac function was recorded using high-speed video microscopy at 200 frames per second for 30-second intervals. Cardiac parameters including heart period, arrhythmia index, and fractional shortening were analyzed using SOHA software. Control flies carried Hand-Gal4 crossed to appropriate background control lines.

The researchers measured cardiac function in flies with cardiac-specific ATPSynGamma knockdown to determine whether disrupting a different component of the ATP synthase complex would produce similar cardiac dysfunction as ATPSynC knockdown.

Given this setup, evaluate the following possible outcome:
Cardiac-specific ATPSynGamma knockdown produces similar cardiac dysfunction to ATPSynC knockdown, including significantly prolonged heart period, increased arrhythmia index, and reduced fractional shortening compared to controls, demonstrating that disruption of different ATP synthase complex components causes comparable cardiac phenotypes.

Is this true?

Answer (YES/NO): YES